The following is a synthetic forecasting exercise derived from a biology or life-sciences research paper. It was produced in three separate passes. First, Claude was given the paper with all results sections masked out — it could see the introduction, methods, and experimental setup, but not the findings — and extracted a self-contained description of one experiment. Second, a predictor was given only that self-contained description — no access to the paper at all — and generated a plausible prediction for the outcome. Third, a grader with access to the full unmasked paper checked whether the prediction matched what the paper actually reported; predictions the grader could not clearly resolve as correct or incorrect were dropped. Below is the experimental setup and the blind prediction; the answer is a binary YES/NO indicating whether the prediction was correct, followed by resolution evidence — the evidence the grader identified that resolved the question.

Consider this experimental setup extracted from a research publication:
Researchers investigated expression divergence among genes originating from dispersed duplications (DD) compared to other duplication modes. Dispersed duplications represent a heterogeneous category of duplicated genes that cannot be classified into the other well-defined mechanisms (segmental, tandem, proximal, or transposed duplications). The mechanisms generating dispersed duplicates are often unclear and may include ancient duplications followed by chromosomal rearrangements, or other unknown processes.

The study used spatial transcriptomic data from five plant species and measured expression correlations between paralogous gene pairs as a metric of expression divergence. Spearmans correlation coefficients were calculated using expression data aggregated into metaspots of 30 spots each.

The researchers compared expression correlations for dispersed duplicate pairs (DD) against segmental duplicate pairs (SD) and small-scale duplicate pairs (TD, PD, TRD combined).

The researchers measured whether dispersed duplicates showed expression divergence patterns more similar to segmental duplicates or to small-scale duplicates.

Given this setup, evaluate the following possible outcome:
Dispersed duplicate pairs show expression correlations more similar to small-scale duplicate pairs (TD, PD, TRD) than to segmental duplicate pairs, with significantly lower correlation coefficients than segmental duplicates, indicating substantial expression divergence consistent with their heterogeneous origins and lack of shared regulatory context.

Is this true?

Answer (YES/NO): YES